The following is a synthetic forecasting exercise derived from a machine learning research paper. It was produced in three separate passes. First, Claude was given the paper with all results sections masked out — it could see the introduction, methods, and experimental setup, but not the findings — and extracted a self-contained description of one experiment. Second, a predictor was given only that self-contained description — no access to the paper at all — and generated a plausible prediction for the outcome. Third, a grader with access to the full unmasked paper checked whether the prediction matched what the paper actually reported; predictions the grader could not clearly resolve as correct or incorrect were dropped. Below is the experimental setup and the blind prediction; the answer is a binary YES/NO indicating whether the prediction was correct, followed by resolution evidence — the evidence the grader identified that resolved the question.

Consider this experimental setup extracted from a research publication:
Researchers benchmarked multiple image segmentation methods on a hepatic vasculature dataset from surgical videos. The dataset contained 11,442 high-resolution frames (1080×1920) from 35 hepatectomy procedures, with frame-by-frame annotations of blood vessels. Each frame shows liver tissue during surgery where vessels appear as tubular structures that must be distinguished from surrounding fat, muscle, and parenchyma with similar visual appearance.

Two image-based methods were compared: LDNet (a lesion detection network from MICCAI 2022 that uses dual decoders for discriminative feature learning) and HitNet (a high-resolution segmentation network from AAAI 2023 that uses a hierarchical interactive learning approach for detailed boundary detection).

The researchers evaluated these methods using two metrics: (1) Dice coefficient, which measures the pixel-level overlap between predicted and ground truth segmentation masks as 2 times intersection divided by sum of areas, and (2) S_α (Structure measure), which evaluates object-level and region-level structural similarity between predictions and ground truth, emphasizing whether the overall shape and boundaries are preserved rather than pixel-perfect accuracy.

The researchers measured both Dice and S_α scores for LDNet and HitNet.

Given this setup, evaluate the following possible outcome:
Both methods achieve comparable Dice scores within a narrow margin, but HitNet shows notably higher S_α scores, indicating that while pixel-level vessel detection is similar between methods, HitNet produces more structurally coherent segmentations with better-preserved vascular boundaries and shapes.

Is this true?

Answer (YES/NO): NO